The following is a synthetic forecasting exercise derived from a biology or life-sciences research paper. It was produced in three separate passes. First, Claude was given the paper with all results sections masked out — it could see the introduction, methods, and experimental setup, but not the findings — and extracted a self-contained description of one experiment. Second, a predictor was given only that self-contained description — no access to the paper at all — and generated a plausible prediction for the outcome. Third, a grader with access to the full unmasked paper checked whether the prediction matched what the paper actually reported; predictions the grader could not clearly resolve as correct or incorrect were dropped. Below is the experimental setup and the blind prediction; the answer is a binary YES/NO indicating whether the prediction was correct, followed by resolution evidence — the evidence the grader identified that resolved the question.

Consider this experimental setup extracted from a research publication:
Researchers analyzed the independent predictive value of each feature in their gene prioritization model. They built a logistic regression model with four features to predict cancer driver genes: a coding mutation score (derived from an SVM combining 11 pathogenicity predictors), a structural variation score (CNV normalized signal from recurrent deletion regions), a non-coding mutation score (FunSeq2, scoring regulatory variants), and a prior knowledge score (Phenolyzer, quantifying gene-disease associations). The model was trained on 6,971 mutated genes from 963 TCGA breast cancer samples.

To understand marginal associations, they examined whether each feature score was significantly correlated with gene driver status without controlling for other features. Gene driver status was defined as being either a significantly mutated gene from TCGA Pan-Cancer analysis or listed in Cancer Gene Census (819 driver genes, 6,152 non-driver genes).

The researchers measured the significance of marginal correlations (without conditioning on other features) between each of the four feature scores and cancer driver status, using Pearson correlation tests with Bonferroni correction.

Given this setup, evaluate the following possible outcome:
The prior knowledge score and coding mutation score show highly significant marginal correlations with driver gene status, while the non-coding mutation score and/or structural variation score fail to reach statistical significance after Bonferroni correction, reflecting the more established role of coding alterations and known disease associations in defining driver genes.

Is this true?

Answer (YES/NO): NO